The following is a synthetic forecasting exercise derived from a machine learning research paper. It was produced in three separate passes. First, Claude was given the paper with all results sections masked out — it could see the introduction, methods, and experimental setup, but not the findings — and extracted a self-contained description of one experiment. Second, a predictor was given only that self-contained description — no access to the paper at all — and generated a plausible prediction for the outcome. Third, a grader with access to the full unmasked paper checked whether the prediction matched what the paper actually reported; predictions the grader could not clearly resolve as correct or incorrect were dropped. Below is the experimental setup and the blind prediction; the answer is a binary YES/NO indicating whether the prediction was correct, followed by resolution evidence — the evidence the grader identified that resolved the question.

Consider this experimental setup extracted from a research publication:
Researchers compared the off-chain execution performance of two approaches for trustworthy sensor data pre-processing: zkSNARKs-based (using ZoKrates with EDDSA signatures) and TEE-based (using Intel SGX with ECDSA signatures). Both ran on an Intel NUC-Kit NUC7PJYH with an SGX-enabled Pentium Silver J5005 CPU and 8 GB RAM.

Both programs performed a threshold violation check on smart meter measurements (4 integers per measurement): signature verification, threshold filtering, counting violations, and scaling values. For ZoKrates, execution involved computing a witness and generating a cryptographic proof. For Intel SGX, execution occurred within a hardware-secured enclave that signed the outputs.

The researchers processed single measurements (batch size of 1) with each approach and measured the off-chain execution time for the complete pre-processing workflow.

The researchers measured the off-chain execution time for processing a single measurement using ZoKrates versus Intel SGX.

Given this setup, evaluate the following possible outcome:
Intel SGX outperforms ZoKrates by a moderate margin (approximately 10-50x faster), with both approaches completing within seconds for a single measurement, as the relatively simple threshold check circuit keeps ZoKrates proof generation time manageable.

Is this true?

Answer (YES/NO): NO